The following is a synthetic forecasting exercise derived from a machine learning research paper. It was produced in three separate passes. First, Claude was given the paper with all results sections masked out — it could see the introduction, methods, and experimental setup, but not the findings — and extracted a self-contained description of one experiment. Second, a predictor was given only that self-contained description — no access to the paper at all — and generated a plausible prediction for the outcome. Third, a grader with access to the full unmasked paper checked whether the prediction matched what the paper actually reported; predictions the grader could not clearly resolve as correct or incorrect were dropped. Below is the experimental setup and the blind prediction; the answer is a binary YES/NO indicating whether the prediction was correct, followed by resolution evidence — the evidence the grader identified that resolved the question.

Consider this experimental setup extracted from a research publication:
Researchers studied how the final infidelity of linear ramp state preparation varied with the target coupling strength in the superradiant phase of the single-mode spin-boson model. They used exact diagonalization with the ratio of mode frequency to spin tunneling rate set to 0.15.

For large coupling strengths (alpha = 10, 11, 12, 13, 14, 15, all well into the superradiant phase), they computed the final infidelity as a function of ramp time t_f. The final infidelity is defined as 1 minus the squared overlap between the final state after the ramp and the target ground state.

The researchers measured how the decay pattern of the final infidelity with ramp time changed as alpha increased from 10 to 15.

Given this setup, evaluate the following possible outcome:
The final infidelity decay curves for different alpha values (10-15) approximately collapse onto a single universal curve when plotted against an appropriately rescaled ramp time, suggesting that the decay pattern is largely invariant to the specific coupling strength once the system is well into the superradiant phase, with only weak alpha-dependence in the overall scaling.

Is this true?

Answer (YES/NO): NO